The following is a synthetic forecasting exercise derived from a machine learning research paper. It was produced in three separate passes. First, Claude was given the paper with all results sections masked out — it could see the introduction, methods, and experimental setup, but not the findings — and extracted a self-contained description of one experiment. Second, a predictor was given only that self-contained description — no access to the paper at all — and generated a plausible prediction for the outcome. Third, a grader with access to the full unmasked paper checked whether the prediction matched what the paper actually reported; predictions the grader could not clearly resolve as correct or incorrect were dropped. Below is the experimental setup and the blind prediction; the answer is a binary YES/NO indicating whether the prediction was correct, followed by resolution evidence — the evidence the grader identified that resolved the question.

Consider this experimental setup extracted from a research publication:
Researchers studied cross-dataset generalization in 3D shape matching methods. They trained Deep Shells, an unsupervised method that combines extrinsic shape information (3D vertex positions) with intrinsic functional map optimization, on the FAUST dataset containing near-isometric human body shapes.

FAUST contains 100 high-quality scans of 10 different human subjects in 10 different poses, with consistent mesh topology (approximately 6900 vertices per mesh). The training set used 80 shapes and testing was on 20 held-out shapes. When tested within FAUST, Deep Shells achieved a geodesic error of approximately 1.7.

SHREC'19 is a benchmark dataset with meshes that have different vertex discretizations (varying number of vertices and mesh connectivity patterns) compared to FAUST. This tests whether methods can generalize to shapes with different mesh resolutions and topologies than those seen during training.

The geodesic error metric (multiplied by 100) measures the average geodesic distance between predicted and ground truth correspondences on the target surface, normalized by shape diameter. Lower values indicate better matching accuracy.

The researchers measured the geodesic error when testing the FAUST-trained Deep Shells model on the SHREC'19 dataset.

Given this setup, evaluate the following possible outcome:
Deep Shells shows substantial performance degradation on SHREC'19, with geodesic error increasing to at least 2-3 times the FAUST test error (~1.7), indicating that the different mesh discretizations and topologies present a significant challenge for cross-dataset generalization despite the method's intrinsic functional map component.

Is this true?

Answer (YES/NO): YES